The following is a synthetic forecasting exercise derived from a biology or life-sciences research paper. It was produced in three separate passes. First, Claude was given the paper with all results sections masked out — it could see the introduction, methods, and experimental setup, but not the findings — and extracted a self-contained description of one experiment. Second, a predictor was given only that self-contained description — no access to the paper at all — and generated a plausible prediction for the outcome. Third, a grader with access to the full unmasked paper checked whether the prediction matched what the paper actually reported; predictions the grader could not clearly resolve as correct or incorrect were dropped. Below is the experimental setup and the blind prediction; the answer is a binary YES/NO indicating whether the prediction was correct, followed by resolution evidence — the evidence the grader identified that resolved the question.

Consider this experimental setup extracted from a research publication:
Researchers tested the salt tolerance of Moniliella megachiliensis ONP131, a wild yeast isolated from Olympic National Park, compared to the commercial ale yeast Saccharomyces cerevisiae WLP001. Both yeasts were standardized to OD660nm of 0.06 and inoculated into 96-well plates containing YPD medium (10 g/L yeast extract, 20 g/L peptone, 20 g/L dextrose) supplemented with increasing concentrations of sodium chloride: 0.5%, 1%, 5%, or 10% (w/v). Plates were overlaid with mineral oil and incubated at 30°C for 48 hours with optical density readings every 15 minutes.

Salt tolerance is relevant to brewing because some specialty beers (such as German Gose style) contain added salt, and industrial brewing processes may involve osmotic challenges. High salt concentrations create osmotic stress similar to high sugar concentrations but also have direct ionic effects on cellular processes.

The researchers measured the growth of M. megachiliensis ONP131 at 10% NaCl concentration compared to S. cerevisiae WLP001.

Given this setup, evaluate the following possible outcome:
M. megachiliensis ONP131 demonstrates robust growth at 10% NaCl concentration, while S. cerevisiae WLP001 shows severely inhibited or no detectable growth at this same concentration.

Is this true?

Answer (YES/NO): NO